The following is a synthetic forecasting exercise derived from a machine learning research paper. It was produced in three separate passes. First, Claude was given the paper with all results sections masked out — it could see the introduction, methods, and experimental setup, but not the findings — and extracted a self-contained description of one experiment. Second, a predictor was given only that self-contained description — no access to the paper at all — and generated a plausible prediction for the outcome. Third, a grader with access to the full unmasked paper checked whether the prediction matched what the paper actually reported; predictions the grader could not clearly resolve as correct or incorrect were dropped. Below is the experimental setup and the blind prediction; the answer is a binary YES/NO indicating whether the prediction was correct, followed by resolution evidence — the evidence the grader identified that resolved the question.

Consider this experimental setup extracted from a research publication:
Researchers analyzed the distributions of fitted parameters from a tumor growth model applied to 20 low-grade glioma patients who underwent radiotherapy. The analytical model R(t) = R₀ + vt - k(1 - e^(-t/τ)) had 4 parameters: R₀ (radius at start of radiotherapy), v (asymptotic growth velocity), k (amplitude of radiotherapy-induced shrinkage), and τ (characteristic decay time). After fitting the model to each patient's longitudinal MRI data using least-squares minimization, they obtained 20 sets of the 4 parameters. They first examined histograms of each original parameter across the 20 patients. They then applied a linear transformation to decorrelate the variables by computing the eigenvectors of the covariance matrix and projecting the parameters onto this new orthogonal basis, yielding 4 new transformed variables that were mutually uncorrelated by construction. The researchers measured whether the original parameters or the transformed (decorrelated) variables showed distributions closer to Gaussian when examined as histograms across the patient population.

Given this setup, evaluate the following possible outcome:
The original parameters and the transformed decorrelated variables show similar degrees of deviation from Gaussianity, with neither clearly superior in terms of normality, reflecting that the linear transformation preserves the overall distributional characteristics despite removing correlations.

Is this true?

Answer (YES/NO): NO